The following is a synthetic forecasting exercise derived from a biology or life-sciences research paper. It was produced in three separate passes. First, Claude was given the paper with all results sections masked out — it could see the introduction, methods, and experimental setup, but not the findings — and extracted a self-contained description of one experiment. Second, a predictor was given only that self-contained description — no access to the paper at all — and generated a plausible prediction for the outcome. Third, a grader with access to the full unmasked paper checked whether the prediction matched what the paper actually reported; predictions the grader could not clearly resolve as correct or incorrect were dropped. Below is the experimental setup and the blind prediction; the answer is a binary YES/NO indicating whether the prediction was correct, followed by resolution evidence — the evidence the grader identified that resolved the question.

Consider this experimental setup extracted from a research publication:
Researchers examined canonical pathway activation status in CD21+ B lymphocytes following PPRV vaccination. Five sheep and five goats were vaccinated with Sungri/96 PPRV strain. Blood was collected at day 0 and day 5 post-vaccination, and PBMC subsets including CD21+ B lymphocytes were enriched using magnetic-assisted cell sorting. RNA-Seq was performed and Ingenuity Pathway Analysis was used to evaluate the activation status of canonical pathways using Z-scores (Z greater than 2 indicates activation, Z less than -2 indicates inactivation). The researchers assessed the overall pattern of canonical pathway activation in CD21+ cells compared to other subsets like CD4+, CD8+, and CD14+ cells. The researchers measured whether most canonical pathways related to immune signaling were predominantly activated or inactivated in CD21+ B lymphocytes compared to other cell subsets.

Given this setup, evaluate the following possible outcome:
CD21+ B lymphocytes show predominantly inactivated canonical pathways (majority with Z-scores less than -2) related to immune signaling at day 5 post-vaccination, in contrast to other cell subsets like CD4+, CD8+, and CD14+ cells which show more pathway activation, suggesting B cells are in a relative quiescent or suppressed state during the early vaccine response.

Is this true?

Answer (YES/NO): YES